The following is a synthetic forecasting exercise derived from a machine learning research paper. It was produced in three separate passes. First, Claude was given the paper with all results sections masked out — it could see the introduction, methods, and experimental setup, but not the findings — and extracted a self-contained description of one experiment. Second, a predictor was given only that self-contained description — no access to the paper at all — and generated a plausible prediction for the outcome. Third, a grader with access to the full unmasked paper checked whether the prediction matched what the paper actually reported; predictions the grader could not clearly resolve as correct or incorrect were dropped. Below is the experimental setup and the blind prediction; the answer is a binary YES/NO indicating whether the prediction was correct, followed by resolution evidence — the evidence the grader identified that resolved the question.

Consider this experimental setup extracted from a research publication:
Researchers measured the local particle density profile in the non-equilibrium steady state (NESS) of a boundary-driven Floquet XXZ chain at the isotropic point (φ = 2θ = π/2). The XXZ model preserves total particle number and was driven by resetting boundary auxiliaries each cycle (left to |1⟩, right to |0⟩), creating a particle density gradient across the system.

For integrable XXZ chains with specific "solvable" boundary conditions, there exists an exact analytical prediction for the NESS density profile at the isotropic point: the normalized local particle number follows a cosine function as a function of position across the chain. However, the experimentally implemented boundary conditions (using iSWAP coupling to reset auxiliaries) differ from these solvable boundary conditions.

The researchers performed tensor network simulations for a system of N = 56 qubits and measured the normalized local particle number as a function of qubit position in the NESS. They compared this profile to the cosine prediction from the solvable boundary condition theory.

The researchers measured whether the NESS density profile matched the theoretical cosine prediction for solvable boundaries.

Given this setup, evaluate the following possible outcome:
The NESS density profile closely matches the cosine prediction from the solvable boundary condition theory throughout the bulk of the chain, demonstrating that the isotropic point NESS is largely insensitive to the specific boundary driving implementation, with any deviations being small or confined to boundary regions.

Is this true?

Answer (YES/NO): YES